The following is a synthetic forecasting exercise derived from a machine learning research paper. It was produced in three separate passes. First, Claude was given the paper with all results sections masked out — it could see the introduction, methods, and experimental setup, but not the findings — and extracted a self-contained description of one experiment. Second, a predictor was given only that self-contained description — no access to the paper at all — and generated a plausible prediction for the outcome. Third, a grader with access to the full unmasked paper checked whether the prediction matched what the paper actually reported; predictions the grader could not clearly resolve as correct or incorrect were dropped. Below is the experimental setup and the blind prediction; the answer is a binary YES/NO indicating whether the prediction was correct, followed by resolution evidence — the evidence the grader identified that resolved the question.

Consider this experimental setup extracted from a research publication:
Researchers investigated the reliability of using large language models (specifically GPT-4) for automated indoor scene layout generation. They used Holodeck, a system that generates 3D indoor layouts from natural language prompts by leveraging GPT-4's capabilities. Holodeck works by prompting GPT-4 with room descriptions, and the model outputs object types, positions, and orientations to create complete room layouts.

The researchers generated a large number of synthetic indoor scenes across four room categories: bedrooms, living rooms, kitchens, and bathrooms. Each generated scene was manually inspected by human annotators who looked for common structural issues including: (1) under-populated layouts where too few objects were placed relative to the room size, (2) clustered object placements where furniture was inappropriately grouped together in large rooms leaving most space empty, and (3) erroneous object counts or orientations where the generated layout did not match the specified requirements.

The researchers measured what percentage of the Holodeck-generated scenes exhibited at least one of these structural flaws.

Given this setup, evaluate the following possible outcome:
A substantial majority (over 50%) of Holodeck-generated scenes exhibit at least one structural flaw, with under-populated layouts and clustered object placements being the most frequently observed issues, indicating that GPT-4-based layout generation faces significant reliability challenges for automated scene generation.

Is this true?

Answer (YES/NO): YES